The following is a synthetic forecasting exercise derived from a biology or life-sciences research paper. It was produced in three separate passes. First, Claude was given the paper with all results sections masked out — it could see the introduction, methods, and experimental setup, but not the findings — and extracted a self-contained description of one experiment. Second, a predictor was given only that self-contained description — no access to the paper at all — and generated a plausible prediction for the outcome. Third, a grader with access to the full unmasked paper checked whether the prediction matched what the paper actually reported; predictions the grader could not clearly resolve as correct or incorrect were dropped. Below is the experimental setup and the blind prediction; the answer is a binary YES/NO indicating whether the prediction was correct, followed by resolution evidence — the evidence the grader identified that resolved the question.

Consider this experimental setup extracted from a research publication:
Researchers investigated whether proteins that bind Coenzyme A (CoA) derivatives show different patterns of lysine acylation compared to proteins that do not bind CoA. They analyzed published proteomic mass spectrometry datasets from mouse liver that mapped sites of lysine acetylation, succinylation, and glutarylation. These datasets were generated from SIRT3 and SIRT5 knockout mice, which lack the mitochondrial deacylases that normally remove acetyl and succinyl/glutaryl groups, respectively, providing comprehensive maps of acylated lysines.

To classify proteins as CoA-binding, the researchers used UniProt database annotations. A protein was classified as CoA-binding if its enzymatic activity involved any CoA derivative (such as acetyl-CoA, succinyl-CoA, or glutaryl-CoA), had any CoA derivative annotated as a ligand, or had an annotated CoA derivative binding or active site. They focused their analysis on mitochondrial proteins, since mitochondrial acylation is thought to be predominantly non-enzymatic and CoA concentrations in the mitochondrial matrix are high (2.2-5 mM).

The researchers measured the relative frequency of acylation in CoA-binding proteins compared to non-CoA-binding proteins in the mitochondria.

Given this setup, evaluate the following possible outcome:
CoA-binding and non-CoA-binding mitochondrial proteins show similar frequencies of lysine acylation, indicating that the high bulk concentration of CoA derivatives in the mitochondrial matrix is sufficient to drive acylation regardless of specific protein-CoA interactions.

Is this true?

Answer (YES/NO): NO